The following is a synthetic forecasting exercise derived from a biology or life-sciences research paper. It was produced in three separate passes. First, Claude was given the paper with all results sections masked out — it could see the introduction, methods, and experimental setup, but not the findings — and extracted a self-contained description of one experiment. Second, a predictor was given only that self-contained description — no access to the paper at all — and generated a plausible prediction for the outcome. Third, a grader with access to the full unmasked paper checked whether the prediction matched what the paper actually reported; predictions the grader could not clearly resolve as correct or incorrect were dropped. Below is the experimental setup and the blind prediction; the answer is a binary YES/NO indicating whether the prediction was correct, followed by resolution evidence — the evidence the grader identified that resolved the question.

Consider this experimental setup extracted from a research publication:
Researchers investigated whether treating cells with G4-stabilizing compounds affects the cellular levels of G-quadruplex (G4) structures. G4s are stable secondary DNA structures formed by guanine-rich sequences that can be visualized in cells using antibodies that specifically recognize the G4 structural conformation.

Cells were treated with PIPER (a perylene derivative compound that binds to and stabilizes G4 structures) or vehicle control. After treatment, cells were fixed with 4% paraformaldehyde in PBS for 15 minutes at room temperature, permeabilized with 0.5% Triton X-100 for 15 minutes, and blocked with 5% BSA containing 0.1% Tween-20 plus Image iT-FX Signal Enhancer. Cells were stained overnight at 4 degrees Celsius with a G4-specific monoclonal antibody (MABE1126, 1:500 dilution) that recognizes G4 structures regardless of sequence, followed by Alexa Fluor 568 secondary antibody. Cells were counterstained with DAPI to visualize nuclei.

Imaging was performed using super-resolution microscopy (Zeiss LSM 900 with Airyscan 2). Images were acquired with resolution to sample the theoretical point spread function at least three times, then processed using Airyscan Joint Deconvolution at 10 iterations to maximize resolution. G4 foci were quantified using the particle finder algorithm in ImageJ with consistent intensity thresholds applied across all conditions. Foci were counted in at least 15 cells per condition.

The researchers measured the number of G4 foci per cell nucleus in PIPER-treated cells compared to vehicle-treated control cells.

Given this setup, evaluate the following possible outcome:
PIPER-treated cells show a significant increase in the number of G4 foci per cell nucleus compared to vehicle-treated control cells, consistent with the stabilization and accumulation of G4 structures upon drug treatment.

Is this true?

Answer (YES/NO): YES